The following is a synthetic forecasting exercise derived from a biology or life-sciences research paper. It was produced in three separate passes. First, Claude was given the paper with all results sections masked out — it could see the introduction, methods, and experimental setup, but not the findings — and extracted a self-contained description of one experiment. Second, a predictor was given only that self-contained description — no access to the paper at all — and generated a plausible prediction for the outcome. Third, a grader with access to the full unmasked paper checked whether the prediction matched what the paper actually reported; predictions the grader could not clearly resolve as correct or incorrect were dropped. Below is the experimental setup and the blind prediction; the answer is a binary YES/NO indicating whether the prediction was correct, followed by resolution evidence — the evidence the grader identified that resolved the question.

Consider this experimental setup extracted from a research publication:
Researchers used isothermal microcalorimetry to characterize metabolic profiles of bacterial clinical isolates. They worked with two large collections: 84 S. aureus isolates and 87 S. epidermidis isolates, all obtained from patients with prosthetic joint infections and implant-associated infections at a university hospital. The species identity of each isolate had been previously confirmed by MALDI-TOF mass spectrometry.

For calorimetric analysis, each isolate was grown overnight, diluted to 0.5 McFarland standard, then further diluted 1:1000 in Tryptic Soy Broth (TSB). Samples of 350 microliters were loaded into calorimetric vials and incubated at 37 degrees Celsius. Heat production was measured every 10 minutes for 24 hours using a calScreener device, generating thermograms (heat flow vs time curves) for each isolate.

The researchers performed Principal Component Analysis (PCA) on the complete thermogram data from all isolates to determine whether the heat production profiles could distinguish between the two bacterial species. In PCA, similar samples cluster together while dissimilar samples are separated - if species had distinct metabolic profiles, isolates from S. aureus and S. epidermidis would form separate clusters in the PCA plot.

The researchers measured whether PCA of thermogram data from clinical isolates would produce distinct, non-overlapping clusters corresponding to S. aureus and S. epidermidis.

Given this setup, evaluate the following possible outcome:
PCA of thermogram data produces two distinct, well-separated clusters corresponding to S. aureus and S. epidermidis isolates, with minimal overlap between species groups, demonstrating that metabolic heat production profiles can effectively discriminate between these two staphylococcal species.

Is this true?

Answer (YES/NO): NO